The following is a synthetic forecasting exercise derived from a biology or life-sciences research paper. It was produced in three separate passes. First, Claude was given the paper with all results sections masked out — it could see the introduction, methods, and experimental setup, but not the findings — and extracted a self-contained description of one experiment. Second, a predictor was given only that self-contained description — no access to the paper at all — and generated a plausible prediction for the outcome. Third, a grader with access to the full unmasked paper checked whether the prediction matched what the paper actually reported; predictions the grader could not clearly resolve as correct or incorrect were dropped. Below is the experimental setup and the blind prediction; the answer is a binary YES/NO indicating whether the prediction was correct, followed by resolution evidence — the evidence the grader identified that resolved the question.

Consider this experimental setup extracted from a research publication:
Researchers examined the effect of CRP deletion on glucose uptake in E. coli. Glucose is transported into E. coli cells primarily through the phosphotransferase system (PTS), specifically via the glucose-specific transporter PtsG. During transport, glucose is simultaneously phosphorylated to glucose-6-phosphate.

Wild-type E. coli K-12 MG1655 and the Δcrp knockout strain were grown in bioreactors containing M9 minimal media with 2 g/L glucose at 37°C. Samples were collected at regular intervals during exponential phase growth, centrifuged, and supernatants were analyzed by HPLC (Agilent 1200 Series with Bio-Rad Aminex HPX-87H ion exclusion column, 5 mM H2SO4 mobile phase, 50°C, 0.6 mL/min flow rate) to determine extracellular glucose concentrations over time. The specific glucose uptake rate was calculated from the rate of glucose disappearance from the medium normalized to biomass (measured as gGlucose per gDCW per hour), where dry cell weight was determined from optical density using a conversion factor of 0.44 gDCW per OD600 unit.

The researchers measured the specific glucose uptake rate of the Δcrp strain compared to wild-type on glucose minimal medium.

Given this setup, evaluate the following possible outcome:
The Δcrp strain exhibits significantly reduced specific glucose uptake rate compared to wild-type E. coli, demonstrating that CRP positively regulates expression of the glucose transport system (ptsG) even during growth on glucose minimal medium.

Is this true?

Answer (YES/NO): YES